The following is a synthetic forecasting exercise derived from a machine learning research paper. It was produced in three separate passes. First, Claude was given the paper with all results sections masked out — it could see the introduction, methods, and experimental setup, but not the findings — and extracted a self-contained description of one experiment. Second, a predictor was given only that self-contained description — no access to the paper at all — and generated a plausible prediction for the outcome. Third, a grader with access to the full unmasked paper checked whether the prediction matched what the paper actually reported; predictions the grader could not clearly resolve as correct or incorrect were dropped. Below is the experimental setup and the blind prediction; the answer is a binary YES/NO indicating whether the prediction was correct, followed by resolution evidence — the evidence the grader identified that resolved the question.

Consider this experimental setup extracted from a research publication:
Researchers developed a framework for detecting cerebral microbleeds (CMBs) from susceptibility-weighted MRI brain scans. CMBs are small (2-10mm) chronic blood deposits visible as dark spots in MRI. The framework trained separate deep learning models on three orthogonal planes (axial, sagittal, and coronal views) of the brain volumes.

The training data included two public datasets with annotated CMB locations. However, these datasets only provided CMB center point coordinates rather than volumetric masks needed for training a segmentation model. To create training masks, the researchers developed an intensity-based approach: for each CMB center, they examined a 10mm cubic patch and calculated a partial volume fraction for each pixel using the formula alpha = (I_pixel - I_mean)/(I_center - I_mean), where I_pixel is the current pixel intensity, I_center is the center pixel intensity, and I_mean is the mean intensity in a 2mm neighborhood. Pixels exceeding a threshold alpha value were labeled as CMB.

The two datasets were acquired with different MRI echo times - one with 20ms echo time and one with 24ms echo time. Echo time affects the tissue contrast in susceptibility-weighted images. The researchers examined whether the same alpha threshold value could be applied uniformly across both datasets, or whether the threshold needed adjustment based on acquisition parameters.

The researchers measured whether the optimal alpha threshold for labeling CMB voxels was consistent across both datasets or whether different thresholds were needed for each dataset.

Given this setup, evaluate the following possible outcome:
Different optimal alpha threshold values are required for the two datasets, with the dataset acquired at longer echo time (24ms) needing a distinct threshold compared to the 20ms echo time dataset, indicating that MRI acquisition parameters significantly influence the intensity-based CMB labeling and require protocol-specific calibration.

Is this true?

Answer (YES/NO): YES